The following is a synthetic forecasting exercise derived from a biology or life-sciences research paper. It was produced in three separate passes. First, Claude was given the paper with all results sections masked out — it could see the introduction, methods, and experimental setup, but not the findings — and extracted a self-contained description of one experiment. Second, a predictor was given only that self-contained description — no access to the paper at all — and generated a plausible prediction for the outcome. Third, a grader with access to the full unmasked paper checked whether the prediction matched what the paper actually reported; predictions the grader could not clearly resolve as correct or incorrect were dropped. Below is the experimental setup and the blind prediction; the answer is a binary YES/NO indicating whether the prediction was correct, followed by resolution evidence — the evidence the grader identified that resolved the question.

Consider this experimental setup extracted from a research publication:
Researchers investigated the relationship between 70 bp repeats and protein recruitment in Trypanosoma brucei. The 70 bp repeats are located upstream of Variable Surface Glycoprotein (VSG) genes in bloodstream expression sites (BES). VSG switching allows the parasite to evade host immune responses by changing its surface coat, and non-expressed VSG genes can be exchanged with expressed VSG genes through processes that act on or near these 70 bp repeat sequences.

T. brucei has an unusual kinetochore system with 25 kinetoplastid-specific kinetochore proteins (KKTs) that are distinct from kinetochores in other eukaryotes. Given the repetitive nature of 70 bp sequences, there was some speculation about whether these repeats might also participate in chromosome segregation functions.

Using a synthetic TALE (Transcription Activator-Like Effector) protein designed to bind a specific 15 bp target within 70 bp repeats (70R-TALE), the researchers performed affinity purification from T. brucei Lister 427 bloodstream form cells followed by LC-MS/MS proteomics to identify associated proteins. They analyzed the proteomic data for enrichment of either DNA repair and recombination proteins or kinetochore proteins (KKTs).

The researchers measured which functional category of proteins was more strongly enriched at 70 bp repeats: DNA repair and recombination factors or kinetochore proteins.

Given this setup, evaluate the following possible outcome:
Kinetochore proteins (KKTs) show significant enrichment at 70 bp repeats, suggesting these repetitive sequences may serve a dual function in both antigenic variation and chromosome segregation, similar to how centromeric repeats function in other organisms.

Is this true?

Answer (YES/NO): NO